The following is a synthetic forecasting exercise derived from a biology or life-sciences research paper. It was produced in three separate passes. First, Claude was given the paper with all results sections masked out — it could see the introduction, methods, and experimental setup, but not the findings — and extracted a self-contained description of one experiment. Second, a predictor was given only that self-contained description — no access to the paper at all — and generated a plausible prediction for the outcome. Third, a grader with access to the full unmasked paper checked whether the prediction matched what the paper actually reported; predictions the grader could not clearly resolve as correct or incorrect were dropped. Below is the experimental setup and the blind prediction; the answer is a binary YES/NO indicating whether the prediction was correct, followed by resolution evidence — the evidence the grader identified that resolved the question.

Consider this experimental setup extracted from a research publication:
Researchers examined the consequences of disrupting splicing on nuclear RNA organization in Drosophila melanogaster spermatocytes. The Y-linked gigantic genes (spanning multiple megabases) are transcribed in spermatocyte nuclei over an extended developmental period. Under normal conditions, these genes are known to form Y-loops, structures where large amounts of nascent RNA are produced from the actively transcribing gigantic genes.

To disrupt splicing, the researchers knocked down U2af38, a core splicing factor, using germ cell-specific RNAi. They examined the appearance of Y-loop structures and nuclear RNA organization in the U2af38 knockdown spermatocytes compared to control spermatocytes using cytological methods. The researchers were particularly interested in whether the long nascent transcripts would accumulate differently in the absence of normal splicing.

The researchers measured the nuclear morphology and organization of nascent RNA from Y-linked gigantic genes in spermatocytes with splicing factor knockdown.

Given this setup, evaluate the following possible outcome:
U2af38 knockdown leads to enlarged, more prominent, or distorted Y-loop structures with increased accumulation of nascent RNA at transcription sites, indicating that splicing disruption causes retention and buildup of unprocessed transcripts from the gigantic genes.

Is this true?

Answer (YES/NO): NO